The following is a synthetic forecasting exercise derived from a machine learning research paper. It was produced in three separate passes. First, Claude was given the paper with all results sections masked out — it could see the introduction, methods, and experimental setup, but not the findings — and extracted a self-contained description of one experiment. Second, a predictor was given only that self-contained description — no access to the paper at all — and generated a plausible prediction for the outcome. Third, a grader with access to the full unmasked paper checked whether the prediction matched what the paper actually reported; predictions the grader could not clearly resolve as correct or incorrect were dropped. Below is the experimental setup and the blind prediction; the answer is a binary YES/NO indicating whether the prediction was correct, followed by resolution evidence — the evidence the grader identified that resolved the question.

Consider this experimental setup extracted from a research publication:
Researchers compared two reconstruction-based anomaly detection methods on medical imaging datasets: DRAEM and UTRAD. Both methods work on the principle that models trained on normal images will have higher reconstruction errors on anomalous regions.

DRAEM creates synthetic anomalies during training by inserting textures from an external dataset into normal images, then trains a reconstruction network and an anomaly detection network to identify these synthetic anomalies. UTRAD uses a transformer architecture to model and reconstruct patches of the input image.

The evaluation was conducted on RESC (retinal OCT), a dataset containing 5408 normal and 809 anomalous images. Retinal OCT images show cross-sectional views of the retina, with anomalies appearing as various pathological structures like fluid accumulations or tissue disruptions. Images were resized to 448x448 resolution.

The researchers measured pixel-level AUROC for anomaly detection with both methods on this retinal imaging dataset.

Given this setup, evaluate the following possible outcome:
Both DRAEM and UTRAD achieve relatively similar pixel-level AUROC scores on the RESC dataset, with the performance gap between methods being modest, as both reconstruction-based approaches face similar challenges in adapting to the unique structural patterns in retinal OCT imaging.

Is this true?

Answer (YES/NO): NO